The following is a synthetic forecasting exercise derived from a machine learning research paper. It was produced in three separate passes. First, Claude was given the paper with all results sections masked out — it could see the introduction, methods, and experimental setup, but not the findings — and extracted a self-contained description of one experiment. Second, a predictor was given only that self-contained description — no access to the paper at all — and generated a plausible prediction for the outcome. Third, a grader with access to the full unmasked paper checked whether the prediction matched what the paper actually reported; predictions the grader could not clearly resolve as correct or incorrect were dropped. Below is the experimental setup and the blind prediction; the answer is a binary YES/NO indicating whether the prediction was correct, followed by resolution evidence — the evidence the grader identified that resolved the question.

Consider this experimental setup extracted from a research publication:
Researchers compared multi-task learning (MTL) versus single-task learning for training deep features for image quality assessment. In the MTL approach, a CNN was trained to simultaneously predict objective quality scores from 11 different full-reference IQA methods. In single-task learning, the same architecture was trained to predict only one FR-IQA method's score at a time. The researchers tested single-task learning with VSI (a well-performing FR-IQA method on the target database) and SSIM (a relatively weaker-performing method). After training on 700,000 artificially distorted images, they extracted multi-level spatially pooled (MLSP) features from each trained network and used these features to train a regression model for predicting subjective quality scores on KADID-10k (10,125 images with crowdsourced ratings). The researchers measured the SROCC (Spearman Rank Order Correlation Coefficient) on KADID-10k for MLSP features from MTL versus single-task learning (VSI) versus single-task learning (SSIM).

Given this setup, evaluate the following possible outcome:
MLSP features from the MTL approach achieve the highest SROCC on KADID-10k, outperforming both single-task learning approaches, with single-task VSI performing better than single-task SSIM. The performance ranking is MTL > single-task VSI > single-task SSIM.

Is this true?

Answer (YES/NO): YES